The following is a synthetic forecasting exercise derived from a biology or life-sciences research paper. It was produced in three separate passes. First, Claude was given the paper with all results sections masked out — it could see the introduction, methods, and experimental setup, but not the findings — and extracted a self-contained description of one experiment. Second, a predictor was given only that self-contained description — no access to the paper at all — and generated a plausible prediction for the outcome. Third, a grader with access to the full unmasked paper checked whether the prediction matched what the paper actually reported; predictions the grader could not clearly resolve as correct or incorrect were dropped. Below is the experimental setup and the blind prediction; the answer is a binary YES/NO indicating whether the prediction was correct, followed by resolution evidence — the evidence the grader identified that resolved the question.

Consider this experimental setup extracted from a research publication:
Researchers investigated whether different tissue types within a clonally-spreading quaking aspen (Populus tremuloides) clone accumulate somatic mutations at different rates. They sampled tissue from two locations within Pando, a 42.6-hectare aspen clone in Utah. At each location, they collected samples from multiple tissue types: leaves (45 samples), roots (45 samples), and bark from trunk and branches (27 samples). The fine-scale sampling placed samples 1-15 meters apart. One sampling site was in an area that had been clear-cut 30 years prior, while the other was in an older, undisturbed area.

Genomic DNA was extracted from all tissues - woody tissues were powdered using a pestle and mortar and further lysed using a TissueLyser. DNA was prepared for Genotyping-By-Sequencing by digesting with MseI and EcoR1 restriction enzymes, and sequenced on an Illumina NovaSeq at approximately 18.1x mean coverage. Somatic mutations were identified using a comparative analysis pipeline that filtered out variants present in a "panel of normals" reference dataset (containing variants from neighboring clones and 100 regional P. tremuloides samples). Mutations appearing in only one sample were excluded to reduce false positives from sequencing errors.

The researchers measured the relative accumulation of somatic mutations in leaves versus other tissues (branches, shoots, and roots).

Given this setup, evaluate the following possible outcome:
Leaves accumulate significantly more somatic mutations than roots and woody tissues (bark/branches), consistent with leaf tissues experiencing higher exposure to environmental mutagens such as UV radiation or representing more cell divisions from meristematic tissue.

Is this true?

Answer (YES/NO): YES